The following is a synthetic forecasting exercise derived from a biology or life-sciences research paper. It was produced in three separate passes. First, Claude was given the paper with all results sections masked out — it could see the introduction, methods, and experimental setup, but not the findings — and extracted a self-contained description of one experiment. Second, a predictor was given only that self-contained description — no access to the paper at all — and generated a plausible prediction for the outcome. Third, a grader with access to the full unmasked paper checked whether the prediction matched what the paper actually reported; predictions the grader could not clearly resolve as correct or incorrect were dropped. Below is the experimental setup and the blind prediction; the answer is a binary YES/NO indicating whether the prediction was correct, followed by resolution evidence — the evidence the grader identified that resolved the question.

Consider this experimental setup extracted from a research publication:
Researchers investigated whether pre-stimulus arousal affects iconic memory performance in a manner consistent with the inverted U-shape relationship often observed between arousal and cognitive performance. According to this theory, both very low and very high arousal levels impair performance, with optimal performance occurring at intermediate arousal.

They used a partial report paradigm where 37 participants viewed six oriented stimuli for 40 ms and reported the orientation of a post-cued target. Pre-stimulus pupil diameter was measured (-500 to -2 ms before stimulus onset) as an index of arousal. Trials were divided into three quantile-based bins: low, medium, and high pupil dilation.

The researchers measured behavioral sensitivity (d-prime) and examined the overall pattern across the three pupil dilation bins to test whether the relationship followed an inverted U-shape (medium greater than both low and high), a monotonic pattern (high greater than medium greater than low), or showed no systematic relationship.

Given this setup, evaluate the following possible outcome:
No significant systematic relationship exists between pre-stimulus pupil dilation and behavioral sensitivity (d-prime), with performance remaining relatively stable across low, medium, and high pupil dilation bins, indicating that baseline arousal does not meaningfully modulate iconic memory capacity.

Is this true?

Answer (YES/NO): NO